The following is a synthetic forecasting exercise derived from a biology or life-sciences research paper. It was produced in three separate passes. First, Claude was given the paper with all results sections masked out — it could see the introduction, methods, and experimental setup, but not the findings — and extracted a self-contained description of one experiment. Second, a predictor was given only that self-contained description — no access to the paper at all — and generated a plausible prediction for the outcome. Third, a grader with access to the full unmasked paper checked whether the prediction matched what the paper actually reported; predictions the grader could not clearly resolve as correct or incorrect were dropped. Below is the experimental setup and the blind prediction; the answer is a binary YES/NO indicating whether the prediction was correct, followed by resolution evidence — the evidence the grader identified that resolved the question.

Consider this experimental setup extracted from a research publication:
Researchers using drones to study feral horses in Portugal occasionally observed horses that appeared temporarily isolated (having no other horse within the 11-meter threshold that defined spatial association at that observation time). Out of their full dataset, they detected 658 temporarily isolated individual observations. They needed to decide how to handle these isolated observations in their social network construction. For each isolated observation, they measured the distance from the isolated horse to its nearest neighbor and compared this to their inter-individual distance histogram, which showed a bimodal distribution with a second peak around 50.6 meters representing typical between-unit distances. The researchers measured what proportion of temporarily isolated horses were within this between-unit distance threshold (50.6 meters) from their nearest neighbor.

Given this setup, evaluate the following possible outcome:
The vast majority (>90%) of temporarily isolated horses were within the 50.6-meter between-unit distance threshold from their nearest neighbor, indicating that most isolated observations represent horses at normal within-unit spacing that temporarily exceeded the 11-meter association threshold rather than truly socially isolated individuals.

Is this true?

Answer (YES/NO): YES